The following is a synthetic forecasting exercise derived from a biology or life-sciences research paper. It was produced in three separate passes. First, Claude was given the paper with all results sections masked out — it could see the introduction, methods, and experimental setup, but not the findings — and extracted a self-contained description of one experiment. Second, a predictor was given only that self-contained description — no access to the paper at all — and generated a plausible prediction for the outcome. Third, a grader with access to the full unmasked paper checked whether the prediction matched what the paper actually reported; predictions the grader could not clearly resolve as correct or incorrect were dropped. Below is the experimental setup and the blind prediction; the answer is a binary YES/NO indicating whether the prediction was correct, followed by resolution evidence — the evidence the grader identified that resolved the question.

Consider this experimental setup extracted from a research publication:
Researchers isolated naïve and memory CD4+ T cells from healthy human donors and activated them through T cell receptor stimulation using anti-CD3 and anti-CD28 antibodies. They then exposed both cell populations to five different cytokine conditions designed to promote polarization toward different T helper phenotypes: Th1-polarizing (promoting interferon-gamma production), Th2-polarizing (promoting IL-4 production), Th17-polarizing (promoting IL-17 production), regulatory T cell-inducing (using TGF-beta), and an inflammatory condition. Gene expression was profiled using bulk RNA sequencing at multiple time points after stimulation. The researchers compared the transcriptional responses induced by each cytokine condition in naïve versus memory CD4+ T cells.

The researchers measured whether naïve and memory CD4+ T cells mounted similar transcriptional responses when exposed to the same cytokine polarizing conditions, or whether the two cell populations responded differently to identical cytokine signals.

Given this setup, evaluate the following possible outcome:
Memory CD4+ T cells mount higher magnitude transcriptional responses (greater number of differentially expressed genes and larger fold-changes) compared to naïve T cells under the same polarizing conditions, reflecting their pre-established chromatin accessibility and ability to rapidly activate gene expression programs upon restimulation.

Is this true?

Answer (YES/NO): NO